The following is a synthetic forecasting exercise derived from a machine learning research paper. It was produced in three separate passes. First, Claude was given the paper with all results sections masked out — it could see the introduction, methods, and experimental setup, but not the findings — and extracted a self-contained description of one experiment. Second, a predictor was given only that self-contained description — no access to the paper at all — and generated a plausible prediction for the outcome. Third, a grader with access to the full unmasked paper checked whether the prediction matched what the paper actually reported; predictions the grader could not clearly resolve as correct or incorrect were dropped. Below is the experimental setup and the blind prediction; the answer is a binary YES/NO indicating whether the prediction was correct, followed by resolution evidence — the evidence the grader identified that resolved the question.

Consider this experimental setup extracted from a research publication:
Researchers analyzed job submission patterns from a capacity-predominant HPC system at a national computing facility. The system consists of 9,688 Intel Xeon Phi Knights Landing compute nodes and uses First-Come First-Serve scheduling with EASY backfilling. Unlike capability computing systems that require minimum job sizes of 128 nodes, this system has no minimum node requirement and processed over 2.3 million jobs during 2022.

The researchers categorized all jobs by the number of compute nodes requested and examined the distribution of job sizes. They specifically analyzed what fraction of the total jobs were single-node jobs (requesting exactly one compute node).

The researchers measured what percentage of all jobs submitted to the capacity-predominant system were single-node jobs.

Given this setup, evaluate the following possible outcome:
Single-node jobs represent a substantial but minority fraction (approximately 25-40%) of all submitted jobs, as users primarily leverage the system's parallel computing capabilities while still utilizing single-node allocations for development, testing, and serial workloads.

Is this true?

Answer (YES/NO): NO